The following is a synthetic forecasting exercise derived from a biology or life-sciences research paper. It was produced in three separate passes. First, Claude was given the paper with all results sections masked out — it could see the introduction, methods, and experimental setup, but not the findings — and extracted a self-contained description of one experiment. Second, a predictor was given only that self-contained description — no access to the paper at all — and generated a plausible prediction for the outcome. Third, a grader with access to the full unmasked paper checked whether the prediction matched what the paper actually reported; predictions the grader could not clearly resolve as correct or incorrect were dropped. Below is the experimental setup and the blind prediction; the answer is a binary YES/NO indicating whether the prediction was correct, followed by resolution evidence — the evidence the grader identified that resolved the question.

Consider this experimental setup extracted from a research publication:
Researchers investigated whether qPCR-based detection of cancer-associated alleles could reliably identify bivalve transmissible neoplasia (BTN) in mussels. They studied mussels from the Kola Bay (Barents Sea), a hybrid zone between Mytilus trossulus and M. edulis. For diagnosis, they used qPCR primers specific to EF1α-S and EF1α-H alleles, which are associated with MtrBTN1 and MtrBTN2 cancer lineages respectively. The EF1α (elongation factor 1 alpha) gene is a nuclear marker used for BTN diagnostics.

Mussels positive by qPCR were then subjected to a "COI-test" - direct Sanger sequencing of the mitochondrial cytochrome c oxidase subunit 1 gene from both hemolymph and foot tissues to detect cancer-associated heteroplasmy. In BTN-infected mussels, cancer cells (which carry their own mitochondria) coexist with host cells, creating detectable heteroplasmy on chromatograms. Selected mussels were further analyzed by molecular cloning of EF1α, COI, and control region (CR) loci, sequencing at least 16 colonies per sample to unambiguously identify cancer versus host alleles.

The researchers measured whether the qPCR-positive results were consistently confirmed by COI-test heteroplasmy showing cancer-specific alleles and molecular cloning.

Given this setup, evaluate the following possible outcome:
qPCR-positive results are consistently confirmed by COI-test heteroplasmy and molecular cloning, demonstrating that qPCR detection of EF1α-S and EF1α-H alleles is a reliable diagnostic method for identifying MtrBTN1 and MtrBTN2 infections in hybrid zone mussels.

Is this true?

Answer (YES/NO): NO